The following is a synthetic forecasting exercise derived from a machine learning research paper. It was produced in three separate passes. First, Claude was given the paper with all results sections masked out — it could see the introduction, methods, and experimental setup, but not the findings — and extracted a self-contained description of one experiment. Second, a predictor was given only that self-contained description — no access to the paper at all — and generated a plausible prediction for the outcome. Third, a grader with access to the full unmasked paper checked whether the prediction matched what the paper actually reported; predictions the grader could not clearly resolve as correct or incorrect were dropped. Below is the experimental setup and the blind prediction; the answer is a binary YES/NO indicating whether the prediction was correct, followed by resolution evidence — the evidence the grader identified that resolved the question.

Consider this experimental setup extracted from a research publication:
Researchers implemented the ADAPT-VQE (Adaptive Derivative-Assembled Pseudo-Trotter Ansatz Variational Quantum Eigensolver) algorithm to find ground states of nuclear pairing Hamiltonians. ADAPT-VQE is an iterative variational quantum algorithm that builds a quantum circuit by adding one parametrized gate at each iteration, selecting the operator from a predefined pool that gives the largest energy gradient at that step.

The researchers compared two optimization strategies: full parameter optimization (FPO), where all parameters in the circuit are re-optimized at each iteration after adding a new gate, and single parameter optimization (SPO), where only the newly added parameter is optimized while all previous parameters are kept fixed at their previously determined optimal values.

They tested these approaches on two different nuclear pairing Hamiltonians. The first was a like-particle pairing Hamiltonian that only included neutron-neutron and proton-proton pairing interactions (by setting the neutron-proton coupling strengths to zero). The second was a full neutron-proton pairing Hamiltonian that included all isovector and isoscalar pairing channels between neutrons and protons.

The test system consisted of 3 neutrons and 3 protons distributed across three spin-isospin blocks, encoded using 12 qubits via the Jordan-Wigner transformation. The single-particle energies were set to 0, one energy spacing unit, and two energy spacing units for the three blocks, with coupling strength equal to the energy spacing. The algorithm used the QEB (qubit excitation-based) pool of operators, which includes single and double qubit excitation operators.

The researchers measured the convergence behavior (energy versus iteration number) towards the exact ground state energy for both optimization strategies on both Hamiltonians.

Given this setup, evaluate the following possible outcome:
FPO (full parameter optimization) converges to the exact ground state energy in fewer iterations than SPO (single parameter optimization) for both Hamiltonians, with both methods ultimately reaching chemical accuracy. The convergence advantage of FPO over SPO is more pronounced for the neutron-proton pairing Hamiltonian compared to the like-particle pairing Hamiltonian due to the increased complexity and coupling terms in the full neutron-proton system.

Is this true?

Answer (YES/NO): NO